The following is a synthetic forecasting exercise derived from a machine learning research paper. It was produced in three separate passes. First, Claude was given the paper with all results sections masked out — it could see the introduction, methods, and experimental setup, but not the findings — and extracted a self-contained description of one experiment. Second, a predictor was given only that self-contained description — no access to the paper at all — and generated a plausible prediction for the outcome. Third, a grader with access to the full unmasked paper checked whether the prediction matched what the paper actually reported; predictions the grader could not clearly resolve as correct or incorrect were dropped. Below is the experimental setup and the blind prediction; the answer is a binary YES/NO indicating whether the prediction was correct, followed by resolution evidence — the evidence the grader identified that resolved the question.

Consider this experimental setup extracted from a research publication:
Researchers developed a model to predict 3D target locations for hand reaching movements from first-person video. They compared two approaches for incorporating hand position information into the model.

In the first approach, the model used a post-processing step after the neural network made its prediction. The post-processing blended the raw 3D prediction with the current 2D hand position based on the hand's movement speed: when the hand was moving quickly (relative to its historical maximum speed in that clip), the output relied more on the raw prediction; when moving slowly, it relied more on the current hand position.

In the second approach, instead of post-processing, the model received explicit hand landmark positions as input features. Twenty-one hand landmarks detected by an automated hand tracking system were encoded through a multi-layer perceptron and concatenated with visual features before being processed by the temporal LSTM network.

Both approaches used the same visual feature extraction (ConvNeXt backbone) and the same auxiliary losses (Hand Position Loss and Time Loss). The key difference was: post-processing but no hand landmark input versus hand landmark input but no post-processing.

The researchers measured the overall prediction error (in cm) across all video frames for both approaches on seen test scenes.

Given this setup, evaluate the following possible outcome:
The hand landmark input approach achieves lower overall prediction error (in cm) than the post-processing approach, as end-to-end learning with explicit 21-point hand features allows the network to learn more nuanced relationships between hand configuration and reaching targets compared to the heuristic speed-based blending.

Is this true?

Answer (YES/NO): YES